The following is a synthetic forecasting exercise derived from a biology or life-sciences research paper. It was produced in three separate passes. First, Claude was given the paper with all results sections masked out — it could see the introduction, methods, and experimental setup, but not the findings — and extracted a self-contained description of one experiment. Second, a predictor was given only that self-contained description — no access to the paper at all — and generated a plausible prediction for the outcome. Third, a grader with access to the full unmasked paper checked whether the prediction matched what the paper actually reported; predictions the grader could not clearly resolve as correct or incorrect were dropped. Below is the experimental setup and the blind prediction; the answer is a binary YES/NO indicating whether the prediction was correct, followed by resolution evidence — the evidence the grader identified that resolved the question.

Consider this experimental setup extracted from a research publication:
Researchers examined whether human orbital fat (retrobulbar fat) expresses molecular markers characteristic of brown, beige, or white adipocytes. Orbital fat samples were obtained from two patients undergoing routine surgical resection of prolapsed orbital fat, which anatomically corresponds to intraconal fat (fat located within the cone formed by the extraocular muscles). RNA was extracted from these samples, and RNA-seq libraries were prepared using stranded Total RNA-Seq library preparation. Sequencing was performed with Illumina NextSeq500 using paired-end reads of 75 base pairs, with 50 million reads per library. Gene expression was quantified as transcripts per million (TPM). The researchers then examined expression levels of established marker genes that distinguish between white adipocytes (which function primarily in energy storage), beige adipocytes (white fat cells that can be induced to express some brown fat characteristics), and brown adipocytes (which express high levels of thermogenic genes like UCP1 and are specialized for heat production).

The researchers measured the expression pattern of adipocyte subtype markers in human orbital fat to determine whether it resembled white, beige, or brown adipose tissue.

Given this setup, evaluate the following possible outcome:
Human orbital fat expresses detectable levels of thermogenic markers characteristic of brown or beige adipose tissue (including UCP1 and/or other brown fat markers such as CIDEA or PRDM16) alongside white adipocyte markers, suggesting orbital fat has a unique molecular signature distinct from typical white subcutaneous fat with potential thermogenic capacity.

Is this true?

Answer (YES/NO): NO